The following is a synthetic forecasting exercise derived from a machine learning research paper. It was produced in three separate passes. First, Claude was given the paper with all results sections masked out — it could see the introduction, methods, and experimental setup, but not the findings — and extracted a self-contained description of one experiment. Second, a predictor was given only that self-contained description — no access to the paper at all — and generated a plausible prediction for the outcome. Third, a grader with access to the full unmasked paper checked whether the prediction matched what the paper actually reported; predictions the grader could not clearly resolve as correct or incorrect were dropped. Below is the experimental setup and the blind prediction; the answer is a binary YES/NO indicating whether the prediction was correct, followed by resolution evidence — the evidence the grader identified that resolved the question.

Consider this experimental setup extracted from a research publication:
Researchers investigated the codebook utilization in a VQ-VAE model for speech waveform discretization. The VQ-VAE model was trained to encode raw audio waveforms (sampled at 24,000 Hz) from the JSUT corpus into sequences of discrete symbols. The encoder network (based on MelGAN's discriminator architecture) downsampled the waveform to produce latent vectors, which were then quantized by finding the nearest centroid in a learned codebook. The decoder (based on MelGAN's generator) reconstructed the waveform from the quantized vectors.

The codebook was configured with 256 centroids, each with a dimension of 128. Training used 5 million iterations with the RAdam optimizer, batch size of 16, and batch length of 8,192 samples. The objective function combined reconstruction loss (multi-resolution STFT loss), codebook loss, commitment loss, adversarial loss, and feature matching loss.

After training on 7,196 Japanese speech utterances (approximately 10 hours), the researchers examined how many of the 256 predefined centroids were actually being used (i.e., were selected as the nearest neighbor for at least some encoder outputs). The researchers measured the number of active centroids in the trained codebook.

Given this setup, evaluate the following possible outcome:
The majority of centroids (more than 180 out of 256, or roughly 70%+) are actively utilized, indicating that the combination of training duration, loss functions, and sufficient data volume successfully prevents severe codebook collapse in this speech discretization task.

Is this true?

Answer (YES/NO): NO